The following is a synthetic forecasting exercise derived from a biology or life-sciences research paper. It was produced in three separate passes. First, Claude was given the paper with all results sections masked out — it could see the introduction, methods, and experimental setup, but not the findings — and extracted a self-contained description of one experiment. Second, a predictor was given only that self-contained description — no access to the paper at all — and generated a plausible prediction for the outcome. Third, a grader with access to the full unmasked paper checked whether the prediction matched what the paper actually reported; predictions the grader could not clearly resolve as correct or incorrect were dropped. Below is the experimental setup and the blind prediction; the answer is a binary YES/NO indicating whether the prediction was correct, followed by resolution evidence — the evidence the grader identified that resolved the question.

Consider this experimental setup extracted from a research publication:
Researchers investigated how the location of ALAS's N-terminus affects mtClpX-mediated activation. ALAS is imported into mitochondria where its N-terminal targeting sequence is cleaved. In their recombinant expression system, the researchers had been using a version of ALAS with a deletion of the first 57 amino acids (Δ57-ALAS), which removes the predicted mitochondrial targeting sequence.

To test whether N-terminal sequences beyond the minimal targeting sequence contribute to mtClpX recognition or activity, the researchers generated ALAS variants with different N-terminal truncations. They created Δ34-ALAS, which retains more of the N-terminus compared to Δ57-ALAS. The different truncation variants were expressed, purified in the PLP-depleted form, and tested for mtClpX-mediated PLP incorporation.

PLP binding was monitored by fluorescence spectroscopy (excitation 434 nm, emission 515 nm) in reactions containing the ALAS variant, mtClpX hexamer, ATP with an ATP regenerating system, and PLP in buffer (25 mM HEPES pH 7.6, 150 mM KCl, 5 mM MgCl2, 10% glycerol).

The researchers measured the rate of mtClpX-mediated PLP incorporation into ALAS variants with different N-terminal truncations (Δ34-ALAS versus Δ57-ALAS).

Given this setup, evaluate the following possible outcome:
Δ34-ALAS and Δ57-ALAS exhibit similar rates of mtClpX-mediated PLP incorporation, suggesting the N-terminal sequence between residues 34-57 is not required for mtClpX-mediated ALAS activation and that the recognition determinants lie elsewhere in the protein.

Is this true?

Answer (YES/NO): NO